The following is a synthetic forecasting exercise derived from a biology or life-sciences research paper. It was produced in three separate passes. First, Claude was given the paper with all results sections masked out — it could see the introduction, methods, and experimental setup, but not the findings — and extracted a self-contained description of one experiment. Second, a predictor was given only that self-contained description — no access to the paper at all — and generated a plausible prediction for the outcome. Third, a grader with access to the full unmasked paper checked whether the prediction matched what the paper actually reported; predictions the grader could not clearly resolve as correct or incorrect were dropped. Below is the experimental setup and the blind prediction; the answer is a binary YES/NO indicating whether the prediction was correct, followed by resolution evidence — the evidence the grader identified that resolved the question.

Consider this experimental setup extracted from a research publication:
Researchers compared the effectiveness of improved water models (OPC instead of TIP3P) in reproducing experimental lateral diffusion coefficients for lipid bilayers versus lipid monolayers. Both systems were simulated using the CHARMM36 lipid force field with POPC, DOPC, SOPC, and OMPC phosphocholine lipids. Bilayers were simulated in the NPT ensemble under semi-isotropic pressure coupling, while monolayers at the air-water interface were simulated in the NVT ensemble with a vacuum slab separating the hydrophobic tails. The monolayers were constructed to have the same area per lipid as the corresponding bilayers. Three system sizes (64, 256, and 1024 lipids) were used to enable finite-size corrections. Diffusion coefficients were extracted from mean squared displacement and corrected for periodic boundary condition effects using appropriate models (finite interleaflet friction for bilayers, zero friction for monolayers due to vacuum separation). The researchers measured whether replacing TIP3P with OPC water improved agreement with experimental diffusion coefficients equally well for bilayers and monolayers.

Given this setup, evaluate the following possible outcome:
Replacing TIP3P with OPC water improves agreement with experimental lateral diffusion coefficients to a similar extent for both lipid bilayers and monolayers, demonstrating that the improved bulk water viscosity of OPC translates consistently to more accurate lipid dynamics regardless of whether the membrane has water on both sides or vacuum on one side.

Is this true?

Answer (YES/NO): NO